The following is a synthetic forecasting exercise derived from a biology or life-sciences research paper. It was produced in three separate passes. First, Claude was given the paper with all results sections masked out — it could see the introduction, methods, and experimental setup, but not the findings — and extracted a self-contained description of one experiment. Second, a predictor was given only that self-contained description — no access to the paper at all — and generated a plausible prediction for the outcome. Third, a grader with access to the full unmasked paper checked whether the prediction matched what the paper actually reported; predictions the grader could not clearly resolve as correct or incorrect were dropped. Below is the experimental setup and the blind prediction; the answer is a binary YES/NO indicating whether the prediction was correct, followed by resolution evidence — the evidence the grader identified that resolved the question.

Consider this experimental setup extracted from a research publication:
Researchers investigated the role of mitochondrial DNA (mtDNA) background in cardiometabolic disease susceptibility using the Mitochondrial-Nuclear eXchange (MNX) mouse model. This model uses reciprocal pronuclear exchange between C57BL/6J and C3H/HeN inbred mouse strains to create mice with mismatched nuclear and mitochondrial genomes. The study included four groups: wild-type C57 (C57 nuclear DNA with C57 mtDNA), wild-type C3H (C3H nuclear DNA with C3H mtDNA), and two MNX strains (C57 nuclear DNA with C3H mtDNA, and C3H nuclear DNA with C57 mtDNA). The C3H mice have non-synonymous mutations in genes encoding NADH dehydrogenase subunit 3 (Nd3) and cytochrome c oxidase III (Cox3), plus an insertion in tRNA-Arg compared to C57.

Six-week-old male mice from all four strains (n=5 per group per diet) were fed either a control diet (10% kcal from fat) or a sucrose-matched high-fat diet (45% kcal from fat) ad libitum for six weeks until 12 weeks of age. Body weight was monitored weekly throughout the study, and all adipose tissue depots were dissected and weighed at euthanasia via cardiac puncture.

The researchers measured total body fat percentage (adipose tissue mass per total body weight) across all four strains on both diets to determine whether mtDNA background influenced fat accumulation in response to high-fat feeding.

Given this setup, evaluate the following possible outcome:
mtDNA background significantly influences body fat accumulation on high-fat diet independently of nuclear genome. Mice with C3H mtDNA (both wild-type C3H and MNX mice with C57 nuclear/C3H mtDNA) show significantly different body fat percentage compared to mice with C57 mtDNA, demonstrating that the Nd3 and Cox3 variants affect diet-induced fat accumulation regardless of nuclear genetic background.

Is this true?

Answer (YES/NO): YES